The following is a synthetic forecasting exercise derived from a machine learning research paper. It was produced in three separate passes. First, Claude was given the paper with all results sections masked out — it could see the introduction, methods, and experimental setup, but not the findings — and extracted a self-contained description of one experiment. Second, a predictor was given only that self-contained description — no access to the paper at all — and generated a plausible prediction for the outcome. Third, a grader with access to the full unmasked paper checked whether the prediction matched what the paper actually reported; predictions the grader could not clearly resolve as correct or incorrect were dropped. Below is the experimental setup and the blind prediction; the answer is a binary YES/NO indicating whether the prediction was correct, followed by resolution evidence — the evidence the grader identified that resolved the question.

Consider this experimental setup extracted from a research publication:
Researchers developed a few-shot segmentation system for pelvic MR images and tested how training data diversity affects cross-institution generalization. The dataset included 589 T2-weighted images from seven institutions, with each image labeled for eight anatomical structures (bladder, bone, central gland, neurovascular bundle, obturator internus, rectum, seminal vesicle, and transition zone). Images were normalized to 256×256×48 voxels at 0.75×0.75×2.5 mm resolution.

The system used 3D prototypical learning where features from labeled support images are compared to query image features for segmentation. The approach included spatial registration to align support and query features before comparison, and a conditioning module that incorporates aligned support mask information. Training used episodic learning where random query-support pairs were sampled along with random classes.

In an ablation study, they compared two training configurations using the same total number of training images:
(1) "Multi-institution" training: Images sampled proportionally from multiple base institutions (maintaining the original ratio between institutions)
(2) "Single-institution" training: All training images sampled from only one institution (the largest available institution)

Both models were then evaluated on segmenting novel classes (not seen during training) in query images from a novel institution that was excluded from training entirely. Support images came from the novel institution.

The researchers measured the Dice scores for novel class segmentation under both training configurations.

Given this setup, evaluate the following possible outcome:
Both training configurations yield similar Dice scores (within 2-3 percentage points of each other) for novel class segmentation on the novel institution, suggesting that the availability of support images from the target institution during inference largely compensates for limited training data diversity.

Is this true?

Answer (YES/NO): NO